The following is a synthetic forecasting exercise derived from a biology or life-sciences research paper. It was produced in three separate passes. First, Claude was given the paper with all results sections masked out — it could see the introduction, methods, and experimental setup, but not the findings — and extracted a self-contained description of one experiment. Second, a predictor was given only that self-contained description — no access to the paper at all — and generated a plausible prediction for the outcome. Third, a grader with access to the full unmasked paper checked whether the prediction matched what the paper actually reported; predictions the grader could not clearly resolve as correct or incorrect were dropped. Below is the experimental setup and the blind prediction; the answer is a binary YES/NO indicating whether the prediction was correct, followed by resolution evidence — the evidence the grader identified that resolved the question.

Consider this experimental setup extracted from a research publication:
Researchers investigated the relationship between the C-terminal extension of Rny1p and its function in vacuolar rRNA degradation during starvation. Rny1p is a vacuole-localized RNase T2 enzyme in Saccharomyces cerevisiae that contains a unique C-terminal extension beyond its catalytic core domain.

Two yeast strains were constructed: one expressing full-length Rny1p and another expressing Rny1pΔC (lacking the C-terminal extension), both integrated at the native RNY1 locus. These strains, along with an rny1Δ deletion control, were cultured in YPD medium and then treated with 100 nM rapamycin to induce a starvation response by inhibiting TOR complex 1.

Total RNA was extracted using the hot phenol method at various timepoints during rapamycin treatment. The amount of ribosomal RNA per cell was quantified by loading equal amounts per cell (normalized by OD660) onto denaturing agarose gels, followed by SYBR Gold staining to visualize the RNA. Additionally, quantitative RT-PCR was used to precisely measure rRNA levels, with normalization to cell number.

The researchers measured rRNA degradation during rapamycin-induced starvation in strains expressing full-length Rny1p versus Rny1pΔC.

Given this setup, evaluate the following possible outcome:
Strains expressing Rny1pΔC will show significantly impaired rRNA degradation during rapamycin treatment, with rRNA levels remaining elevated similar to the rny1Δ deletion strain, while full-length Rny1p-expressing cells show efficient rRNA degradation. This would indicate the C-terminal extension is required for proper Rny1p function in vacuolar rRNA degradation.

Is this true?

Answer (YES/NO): NO